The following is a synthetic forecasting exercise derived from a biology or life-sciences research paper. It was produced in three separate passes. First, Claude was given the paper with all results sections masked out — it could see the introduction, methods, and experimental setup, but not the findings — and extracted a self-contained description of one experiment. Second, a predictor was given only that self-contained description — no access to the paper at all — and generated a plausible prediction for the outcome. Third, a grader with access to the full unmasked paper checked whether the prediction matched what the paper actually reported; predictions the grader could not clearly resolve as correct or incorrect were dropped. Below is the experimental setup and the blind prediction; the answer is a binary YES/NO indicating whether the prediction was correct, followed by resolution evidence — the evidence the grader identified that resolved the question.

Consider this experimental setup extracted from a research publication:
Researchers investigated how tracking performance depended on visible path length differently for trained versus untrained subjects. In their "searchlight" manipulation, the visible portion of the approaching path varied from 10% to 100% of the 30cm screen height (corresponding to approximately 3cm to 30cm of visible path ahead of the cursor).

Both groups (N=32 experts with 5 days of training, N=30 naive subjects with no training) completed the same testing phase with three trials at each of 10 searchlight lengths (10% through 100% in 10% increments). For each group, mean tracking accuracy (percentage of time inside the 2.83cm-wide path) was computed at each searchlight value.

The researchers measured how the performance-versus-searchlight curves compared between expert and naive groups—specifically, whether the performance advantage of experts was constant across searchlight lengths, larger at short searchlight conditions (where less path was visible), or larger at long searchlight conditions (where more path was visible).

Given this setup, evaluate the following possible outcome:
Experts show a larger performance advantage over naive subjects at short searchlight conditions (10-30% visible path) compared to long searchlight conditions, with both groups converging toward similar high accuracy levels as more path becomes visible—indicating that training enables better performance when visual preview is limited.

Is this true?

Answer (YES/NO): NO